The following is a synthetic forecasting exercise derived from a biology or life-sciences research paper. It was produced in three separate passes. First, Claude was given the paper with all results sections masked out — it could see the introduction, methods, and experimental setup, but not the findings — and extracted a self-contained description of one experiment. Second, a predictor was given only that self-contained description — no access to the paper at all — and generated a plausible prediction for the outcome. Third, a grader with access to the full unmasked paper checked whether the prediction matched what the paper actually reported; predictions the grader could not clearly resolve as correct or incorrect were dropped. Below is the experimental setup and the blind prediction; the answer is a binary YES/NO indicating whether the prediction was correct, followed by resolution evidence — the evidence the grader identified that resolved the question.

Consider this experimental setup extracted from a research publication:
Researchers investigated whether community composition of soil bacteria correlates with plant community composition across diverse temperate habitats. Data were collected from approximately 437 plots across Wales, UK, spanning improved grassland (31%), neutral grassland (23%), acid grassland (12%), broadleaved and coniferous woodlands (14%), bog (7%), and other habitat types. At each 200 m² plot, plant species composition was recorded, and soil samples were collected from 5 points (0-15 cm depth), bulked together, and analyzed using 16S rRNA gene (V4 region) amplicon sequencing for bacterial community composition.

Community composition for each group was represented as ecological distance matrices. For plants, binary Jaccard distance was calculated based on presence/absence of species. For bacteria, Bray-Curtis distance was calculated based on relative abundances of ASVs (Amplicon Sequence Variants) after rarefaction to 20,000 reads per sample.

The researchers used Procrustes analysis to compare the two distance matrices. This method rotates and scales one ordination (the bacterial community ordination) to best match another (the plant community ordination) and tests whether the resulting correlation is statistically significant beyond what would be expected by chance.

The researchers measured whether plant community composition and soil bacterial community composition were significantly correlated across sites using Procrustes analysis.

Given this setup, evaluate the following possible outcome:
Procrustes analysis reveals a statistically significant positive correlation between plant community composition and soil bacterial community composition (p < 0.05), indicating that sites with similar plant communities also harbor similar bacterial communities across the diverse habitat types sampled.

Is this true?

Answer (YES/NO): YES